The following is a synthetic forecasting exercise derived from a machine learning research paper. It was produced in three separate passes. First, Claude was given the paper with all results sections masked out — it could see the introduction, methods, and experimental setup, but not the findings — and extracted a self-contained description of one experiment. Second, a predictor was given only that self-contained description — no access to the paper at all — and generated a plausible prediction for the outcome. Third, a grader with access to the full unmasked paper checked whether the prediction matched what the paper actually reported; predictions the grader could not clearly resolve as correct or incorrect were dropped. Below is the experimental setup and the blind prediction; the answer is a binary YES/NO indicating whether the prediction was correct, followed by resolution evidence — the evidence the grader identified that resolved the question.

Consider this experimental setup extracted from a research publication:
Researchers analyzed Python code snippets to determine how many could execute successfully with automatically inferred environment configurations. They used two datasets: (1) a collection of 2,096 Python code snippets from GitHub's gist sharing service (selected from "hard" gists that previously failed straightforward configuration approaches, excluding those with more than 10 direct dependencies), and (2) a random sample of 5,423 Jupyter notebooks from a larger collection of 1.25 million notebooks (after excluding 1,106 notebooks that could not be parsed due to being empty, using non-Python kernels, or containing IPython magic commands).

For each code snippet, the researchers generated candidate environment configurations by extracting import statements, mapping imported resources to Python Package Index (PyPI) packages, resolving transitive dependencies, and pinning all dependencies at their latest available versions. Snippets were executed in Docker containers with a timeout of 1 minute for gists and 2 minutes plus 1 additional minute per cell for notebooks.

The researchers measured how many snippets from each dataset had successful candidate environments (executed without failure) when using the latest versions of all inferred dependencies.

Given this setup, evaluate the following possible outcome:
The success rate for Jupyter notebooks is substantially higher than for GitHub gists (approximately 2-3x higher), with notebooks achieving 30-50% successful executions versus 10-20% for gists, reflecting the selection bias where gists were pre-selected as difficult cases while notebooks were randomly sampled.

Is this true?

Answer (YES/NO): NO